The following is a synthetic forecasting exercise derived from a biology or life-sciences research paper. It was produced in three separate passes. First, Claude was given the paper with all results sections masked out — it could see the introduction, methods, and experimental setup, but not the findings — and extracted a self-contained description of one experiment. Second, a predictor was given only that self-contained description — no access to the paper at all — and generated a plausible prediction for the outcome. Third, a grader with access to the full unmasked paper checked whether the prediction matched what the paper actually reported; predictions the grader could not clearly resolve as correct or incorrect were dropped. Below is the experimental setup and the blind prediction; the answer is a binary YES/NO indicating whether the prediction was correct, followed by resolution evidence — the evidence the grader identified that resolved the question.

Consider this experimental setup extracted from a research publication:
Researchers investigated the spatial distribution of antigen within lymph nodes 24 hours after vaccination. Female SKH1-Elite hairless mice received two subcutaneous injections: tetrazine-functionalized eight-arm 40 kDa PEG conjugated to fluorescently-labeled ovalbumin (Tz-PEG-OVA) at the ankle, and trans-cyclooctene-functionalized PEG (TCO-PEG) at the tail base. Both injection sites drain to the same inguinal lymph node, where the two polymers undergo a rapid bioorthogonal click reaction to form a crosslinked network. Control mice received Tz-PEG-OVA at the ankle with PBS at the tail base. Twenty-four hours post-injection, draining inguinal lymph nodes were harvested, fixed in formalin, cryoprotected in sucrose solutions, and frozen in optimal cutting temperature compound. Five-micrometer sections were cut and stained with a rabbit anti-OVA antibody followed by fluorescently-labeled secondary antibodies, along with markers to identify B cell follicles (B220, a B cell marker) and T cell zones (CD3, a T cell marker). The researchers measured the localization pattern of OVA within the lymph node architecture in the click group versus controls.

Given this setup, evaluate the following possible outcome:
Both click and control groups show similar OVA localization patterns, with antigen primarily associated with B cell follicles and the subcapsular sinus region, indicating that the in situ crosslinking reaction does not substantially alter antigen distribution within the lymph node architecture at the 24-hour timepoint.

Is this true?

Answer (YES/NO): NO